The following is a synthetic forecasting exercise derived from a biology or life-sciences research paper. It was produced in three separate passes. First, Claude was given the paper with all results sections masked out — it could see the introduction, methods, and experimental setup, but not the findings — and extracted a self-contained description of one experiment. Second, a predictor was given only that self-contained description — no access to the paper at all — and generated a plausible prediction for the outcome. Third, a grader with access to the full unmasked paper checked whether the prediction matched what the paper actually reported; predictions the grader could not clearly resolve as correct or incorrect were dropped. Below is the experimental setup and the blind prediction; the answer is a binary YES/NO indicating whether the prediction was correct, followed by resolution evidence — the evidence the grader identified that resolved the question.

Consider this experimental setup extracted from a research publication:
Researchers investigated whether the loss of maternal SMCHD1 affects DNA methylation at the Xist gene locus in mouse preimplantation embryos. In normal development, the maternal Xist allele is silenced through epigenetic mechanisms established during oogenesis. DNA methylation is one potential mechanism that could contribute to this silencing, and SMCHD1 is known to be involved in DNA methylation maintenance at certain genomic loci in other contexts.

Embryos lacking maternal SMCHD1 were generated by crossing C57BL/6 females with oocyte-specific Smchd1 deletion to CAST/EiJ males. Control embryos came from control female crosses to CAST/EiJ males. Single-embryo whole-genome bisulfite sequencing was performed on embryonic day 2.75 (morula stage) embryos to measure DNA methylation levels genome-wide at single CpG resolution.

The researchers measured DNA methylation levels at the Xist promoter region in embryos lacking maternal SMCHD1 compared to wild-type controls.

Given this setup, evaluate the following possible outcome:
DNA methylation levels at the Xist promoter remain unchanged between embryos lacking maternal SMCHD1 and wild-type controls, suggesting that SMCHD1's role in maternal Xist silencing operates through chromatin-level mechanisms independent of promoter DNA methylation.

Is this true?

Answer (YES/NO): YES